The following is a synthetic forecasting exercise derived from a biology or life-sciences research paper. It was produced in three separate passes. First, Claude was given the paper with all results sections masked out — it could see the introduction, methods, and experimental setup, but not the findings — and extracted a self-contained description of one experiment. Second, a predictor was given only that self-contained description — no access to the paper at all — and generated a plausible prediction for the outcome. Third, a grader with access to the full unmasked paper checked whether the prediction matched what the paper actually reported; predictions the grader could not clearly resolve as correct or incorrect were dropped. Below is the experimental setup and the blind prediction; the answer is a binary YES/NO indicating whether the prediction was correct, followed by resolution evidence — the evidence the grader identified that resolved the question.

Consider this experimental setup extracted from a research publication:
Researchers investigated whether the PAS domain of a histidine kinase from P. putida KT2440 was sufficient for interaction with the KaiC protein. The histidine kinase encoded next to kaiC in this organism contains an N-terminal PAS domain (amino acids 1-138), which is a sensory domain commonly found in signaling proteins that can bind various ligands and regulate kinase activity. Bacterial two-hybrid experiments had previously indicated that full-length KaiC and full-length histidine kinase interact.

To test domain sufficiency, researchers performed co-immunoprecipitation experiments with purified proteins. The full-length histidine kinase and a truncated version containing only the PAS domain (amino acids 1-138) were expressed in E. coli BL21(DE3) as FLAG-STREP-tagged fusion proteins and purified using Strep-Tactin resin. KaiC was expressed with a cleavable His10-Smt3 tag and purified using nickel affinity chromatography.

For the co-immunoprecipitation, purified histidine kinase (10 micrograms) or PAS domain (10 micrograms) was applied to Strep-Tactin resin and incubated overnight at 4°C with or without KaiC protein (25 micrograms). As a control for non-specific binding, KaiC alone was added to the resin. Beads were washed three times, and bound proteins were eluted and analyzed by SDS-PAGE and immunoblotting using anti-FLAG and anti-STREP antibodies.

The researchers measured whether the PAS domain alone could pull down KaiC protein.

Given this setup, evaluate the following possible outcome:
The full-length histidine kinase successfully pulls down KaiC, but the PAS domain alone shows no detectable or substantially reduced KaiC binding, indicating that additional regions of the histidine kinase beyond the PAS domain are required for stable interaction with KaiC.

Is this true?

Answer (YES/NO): NO